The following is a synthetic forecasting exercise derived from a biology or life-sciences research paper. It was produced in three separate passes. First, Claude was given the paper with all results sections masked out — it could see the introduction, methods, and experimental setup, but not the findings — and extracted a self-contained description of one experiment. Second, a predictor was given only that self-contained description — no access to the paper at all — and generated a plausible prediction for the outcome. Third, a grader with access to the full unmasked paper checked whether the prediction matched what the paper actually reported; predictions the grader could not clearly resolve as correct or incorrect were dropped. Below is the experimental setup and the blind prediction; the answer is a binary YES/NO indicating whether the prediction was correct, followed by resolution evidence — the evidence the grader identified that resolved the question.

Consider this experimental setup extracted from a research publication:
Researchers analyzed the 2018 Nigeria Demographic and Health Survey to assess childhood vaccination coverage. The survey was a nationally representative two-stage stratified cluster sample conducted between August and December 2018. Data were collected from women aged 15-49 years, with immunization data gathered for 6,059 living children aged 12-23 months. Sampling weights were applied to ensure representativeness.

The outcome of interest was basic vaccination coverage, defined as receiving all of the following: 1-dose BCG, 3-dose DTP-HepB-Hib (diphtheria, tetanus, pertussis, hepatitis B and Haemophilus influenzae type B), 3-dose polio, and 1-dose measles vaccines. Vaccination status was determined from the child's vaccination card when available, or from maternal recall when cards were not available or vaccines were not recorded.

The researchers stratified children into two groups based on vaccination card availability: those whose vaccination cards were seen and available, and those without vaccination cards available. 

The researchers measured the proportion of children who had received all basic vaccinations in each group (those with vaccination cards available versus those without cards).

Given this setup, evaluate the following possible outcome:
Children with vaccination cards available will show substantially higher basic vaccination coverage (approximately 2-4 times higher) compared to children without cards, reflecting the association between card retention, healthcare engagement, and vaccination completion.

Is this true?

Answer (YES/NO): NO